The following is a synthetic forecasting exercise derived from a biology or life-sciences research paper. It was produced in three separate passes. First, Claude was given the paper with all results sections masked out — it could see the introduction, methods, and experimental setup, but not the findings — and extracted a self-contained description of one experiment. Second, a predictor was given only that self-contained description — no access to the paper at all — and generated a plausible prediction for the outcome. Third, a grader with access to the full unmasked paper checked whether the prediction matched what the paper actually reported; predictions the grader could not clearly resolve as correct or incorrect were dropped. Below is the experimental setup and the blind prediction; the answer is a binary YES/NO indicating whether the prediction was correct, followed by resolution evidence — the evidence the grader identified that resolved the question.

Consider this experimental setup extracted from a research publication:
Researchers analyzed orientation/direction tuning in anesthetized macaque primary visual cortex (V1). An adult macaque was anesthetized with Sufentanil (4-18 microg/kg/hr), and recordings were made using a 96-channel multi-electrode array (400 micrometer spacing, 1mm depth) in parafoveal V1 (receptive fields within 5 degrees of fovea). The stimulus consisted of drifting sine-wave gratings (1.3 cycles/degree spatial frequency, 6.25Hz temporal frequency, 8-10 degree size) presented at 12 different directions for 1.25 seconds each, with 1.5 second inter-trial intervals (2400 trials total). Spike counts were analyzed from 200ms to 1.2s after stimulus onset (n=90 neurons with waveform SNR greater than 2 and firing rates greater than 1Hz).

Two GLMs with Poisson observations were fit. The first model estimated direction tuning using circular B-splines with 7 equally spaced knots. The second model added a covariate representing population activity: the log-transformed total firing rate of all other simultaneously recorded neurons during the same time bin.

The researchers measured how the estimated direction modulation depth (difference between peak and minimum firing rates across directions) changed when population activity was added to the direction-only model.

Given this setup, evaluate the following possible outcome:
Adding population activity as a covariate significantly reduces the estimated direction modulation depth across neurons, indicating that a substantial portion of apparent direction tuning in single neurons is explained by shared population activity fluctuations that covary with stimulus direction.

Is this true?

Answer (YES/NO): NO